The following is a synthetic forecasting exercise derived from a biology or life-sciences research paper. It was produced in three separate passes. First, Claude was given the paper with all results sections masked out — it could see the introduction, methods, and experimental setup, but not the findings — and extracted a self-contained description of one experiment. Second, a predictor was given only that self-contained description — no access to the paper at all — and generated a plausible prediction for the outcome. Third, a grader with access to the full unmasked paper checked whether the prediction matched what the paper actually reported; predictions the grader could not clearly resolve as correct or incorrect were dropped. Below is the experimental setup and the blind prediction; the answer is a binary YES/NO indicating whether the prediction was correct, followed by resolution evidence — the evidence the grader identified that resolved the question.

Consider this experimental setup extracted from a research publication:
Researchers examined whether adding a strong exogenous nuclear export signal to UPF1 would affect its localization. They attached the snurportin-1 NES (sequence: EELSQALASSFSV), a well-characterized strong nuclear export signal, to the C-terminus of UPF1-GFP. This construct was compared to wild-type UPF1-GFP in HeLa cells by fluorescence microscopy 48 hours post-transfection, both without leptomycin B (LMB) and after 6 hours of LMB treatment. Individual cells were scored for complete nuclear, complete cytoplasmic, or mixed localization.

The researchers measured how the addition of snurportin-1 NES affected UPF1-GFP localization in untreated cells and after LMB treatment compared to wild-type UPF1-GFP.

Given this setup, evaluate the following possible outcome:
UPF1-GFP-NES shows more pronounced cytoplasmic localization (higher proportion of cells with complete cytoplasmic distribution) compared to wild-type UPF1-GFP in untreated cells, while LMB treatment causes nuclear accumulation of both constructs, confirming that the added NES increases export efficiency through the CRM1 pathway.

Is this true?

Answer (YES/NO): NO